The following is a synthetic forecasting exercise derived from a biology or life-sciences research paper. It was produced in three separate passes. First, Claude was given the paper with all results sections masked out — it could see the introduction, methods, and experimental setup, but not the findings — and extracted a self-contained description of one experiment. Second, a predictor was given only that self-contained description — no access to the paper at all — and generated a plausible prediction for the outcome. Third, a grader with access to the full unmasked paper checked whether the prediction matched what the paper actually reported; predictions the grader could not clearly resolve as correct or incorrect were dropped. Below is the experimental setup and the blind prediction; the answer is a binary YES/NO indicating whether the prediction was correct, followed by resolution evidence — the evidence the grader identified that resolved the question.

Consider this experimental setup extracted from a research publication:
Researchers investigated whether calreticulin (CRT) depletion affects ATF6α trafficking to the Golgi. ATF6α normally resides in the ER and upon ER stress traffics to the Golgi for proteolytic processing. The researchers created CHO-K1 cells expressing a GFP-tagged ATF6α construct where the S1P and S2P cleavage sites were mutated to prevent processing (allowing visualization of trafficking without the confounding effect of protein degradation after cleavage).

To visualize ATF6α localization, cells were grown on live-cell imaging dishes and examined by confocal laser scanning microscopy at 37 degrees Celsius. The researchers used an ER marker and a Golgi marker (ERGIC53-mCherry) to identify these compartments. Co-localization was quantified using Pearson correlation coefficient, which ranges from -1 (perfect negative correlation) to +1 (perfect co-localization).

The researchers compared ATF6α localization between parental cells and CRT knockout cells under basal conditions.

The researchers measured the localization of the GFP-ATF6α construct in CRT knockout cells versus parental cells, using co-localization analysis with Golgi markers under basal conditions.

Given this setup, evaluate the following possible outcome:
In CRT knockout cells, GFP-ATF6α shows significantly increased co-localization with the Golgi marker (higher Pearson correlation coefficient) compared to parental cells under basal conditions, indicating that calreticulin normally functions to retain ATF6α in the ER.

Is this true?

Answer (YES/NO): YES